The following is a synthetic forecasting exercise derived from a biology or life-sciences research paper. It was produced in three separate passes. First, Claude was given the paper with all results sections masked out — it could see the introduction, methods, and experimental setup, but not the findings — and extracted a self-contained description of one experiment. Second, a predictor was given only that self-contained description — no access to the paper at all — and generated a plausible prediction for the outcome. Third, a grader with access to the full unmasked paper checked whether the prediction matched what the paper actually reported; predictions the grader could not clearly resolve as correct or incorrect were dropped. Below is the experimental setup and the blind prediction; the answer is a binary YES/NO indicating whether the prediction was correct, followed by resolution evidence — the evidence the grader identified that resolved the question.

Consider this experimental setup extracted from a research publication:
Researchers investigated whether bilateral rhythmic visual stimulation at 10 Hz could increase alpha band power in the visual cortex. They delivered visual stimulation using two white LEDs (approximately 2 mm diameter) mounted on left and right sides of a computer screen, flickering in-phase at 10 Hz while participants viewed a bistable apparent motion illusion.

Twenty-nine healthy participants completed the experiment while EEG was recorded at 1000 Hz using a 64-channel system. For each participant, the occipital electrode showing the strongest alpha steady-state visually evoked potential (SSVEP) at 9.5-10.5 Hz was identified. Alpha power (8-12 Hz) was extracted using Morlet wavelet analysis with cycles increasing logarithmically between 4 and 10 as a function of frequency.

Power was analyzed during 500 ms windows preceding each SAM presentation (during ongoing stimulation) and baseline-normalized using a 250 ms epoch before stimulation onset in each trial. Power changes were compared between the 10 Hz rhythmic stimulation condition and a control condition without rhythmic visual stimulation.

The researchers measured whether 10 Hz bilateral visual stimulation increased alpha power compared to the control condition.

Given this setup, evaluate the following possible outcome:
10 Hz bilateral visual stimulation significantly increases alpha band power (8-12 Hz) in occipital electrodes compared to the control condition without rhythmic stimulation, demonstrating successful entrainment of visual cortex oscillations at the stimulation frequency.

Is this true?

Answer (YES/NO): YES